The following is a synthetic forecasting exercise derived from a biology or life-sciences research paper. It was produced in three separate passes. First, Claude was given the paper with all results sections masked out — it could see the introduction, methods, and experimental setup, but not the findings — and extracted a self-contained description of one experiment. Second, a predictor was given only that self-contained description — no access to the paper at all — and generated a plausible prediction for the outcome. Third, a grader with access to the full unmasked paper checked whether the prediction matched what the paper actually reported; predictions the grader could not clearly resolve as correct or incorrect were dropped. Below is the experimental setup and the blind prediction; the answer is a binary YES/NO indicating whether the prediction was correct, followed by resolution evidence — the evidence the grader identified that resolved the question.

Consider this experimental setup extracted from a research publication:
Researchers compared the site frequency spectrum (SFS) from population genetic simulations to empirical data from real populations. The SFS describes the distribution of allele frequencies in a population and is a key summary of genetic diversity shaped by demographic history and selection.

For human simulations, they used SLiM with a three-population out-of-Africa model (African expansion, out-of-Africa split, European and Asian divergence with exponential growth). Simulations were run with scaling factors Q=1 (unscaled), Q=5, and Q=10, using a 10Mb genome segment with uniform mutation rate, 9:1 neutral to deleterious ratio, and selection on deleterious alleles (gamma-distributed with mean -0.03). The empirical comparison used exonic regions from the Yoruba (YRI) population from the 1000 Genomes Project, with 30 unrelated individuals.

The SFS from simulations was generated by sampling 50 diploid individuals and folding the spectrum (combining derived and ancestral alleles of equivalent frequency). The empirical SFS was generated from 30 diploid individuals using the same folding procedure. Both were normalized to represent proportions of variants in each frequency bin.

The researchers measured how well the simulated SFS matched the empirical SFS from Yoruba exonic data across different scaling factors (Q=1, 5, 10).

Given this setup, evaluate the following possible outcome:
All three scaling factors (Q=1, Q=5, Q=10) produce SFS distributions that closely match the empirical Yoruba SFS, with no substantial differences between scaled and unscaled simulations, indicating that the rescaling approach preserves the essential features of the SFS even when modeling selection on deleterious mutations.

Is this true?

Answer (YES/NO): YES